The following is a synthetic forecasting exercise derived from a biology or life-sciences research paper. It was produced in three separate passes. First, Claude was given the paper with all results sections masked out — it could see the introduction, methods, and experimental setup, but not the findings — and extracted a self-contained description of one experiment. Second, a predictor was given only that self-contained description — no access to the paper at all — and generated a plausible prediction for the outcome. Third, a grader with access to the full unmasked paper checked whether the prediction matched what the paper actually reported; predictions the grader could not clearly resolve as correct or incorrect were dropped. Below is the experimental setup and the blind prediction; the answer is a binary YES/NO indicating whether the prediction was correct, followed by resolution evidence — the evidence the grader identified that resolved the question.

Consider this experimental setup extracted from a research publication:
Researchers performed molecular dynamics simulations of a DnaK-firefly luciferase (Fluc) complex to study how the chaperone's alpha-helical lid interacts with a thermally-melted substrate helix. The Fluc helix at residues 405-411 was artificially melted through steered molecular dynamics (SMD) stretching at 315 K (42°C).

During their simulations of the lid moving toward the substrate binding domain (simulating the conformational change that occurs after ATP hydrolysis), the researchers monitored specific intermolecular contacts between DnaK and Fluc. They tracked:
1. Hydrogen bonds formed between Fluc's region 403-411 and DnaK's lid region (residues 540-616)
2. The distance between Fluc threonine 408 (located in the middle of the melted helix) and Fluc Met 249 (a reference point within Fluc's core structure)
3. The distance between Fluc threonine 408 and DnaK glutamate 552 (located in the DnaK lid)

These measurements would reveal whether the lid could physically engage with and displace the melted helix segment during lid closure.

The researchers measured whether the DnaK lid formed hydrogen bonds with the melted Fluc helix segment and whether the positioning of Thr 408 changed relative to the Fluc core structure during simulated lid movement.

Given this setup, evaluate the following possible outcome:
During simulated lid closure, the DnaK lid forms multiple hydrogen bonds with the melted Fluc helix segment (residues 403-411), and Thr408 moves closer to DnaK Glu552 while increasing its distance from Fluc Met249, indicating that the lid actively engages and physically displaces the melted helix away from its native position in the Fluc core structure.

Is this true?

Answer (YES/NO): NO